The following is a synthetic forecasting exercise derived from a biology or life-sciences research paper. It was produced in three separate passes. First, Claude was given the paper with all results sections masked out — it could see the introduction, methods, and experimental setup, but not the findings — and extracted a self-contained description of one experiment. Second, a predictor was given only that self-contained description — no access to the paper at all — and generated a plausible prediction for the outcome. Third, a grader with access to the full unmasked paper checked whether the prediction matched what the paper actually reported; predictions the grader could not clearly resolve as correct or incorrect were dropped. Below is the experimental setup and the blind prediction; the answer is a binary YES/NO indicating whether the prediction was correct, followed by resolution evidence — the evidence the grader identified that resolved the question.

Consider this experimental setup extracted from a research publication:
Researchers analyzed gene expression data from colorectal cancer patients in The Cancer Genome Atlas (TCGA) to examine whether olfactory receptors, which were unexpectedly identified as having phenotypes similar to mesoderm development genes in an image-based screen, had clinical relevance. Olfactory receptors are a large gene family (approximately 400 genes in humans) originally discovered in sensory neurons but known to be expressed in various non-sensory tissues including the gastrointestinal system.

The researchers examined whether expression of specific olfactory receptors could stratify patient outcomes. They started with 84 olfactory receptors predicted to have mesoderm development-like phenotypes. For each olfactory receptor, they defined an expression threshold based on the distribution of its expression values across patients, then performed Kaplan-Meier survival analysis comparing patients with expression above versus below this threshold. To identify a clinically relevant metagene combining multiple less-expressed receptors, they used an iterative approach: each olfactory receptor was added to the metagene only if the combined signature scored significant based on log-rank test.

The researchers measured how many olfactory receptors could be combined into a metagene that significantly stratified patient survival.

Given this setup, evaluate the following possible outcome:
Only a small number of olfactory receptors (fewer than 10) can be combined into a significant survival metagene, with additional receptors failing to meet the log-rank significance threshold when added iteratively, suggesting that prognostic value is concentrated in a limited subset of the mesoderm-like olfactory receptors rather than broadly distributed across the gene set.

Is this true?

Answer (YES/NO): NO